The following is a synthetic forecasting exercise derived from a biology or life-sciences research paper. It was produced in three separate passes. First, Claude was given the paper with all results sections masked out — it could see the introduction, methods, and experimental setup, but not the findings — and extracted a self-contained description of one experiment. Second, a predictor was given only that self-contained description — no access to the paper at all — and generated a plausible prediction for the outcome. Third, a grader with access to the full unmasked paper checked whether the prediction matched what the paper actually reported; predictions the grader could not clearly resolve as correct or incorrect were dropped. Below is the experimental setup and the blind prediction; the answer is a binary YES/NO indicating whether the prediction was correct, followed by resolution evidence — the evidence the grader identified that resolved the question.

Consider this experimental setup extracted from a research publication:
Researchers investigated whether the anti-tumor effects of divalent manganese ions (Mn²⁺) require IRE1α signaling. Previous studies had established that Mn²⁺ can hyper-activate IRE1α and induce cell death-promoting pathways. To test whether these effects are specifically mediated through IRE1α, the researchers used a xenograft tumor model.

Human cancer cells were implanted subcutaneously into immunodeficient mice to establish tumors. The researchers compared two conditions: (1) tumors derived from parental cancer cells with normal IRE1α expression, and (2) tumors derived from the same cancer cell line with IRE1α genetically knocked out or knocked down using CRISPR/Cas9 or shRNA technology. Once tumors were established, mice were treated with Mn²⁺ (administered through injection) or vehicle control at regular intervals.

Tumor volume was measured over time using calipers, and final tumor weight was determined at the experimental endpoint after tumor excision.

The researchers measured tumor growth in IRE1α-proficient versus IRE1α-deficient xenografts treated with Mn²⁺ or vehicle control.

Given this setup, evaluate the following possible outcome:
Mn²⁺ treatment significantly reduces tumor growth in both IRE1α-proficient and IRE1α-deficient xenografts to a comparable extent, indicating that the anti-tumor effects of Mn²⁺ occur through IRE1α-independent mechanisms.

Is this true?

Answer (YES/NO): NO